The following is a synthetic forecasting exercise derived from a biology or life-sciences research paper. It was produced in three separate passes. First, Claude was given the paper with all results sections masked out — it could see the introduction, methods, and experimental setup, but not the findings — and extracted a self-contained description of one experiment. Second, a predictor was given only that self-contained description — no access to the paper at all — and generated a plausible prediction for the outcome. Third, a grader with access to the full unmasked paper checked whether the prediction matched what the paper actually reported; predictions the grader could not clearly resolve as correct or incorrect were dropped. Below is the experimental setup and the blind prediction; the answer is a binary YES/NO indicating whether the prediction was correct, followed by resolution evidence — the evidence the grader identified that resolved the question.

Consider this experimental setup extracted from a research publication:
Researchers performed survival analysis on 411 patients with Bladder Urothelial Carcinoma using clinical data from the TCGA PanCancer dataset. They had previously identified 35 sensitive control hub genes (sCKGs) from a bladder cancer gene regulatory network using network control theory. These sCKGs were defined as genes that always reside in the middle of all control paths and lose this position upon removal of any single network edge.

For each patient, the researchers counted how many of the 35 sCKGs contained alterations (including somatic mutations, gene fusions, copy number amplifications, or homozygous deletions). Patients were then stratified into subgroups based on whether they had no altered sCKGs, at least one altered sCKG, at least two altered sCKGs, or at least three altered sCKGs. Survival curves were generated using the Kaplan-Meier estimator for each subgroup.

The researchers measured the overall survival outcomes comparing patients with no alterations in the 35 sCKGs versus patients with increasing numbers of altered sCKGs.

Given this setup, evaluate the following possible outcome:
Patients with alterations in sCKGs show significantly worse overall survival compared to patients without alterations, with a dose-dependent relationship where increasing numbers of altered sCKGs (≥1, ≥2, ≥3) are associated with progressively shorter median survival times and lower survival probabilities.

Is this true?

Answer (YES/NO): NO